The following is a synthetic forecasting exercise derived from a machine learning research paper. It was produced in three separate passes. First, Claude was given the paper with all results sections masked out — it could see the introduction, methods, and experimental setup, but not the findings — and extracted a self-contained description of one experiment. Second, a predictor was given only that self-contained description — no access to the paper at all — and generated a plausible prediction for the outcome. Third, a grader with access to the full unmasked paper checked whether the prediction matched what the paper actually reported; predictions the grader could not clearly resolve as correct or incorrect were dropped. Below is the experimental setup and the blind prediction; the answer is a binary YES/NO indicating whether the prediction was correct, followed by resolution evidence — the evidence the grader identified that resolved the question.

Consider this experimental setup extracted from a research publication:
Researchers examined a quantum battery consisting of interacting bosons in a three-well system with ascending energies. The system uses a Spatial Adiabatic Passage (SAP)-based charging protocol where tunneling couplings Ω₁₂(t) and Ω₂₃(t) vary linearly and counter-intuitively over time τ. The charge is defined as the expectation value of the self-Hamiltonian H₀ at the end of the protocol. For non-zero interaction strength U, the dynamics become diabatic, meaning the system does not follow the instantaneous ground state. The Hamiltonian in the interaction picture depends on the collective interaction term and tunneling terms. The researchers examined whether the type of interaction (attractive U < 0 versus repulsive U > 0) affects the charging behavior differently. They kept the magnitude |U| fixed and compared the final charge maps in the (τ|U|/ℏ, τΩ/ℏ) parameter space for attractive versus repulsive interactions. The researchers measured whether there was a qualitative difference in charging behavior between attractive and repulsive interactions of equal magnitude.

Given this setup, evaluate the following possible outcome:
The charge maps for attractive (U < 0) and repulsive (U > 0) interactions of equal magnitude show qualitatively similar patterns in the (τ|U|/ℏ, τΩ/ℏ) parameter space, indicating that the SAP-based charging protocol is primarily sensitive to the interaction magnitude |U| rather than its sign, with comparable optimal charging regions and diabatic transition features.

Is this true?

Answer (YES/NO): YES